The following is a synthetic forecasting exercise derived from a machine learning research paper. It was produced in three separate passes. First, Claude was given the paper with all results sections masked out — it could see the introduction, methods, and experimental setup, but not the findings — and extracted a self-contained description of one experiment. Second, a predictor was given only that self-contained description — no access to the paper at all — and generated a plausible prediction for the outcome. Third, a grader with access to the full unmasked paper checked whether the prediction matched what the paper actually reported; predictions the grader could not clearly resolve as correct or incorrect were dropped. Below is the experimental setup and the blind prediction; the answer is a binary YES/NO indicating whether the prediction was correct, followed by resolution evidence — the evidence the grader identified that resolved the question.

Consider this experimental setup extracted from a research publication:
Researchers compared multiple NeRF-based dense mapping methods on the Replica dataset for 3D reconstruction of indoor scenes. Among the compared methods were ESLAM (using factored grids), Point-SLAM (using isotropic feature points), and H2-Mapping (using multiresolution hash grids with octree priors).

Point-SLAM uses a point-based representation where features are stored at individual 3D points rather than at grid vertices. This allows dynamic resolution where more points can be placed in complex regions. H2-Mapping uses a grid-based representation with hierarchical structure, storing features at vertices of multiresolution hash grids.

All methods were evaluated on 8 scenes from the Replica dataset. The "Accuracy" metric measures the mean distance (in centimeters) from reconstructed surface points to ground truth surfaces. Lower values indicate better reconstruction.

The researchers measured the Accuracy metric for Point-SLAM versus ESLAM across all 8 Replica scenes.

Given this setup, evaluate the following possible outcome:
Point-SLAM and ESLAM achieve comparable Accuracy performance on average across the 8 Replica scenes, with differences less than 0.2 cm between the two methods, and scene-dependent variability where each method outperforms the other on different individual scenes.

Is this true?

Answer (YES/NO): NO